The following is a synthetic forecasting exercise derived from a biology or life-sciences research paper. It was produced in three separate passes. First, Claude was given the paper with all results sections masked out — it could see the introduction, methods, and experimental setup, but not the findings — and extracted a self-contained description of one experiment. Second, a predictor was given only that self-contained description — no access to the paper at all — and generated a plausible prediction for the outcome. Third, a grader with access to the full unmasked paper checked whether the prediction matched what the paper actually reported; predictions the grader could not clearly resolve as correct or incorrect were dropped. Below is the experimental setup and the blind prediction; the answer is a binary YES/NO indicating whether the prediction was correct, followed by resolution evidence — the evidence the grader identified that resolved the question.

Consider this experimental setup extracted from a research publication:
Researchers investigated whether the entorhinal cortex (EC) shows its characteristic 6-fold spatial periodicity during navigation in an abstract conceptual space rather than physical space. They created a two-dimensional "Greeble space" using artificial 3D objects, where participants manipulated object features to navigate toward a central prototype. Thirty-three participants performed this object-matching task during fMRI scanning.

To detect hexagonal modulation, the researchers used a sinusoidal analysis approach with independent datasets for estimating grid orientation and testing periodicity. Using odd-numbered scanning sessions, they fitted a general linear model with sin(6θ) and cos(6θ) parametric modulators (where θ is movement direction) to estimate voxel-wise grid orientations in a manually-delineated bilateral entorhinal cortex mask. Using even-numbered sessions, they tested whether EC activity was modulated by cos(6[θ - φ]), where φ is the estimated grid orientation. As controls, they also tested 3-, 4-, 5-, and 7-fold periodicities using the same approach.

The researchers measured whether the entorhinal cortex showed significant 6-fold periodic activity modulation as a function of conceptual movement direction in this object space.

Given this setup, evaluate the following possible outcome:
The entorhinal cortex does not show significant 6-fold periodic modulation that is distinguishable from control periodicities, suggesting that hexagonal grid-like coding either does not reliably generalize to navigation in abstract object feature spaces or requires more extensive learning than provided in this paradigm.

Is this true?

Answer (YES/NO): NO